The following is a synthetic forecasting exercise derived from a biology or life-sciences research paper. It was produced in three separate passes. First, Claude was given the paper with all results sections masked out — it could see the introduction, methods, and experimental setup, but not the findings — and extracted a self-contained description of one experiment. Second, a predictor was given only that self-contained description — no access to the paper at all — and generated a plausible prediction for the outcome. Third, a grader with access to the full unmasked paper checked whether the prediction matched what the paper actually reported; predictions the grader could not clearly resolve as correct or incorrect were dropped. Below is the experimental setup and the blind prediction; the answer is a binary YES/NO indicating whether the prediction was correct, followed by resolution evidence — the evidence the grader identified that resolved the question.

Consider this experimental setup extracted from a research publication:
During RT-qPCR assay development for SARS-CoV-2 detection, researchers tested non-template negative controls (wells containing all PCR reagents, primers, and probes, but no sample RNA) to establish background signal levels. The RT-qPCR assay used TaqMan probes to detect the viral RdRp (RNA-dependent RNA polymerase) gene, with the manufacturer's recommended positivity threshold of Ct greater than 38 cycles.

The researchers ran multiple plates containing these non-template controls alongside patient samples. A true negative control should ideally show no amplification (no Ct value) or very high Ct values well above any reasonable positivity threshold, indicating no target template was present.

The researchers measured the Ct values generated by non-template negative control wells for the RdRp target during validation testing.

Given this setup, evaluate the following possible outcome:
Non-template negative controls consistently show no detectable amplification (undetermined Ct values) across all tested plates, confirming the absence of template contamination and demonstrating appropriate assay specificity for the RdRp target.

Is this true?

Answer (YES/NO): NO